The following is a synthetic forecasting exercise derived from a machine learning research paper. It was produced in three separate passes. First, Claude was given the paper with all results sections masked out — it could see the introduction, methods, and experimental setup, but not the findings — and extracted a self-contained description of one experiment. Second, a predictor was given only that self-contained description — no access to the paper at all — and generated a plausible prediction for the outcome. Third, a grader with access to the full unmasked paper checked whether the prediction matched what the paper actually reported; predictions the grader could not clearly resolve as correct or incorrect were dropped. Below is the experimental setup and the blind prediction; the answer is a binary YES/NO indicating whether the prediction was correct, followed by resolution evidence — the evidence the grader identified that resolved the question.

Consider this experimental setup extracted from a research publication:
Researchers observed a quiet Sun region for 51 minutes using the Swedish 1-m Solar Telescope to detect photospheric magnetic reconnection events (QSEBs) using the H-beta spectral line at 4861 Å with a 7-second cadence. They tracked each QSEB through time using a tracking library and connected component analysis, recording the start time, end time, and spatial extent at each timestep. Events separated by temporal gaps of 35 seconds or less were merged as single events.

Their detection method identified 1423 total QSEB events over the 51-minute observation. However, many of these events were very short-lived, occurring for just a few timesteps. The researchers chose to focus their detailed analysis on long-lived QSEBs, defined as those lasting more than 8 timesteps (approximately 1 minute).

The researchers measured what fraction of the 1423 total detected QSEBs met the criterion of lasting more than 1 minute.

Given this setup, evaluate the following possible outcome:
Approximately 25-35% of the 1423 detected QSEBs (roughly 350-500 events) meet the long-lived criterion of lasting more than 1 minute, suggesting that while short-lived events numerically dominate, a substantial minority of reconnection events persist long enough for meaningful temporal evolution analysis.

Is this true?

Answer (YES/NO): YES